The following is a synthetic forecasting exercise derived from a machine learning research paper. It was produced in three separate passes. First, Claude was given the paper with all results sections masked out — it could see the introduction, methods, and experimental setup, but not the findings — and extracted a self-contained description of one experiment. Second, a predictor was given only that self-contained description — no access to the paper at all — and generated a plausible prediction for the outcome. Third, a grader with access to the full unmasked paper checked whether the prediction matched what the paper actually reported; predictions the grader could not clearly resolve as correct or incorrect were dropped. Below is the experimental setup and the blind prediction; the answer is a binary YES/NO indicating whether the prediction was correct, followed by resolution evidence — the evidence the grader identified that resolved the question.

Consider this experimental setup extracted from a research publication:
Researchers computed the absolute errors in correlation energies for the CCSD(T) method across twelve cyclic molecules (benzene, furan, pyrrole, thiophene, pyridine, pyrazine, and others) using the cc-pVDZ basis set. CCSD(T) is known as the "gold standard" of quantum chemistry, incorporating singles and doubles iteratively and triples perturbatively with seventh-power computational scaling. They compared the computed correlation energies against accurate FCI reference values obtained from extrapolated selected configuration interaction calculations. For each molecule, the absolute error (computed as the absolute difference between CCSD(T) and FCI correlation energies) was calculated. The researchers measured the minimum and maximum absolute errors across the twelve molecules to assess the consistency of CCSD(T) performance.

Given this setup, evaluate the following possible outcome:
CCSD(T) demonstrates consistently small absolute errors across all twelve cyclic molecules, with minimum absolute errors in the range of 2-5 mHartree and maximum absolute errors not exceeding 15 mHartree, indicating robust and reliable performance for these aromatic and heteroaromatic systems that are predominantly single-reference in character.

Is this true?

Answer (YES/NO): YES